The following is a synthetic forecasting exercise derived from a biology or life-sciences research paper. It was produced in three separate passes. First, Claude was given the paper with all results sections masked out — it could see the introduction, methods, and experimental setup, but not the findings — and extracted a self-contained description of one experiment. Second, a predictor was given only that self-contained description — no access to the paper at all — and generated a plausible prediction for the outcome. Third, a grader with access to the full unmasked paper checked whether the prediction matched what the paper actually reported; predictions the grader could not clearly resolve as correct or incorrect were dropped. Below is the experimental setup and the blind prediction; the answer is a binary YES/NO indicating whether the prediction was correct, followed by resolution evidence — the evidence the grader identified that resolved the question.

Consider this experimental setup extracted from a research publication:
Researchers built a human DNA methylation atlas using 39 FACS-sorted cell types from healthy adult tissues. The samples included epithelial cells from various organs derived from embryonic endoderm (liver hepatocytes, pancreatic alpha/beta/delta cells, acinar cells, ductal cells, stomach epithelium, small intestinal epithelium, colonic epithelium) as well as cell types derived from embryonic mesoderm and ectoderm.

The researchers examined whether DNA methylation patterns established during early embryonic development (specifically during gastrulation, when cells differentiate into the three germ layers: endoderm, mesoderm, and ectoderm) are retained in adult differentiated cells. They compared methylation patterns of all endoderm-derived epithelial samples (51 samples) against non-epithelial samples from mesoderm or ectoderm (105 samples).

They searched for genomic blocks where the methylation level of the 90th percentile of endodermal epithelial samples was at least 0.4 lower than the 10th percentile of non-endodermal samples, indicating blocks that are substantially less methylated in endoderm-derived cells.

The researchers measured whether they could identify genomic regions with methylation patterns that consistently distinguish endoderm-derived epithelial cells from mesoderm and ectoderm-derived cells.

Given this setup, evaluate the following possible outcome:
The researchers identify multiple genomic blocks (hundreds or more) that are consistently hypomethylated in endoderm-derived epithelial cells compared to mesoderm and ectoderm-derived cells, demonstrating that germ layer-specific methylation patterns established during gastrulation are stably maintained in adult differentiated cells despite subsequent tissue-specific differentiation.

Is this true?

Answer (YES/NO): YES